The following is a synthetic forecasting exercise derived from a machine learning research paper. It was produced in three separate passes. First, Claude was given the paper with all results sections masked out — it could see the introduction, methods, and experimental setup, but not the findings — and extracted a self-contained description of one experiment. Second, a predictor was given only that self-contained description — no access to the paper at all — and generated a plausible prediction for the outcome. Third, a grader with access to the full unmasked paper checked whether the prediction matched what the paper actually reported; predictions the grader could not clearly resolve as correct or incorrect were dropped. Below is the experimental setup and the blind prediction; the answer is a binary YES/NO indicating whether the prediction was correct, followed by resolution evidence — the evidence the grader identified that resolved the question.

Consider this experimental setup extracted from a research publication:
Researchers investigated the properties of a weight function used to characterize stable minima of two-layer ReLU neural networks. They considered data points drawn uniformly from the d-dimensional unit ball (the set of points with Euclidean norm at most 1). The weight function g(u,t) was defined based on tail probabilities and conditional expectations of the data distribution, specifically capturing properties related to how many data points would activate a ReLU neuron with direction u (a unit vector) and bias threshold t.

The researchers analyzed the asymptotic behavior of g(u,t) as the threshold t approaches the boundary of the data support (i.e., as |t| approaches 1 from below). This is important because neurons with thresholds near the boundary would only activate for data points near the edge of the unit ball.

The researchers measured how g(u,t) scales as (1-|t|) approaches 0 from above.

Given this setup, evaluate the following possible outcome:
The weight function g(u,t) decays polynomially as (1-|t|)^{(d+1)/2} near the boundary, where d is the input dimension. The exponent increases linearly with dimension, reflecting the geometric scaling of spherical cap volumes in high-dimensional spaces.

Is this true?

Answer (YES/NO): NO